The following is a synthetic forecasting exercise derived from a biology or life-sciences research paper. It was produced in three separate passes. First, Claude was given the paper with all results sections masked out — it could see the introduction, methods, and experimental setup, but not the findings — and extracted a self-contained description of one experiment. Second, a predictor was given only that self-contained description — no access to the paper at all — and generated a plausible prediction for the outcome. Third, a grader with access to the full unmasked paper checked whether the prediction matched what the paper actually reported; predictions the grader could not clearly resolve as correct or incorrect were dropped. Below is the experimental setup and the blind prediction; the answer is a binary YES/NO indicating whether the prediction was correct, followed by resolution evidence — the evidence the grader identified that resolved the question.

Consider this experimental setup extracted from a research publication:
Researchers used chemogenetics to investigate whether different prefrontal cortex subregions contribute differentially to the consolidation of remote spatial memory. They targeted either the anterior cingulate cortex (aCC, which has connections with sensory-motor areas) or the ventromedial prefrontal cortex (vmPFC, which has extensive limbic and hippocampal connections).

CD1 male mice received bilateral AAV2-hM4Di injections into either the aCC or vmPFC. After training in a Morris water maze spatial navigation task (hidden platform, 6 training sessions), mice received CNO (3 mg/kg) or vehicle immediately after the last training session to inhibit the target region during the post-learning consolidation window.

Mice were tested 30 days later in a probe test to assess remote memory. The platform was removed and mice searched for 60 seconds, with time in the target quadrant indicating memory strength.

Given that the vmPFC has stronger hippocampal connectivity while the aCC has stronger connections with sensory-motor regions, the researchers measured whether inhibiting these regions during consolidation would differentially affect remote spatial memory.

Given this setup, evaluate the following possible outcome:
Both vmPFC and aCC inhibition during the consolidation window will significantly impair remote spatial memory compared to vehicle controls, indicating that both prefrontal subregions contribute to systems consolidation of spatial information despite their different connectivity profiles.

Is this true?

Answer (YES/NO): YES